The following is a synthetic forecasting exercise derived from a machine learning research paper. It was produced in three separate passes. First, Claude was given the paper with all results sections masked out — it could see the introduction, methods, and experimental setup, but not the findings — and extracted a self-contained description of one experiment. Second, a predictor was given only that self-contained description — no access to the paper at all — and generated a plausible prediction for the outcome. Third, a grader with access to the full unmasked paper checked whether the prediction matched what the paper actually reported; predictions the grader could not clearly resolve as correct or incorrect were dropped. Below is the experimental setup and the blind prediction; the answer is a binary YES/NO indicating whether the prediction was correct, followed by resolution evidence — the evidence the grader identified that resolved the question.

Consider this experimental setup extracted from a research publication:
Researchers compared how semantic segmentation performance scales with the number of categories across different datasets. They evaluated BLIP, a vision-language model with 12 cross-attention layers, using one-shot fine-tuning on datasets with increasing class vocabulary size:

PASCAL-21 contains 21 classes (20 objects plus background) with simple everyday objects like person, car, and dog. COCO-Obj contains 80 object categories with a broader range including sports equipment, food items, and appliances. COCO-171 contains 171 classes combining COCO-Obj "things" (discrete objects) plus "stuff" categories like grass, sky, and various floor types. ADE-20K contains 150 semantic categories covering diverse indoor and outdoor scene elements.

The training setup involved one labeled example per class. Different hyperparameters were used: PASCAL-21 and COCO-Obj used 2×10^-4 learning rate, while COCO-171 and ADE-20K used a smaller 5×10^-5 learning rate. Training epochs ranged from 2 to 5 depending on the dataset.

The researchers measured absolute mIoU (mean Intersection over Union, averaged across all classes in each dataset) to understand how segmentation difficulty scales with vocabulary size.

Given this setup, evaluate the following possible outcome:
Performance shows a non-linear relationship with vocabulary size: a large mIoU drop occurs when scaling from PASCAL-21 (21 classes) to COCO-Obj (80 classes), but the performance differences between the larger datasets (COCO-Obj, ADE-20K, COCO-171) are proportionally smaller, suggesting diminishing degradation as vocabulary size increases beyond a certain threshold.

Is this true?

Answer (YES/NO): NO